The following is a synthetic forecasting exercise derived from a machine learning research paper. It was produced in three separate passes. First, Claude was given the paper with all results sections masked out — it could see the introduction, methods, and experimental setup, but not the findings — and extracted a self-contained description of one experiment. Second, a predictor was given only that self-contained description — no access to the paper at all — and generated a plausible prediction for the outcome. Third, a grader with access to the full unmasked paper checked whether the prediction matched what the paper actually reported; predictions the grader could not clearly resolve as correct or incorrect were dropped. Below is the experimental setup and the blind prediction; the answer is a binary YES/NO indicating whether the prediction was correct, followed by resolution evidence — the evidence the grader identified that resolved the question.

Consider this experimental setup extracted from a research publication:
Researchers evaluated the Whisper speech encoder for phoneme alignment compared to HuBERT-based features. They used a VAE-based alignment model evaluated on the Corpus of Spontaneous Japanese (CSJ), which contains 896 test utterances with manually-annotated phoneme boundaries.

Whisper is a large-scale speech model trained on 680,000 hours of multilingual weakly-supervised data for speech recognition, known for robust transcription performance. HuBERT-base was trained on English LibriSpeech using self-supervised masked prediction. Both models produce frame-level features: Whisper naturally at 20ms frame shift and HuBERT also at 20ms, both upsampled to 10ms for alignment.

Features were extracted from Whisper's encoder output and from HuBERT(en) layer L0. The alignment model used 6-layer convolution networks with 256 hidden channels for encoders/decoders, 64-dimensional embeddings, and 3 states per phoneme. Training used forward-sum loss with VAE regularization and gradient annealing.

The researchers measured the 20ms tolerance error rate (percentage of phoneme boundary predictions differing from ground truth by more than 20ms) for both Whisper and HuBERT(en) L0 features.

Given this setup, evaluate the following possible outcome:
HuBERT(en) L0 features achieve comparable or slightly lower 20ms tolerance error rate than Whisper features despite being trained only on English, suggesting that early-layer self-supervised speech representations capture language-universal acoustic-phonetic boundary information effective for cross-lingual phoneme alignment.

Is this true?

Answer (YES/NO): NO